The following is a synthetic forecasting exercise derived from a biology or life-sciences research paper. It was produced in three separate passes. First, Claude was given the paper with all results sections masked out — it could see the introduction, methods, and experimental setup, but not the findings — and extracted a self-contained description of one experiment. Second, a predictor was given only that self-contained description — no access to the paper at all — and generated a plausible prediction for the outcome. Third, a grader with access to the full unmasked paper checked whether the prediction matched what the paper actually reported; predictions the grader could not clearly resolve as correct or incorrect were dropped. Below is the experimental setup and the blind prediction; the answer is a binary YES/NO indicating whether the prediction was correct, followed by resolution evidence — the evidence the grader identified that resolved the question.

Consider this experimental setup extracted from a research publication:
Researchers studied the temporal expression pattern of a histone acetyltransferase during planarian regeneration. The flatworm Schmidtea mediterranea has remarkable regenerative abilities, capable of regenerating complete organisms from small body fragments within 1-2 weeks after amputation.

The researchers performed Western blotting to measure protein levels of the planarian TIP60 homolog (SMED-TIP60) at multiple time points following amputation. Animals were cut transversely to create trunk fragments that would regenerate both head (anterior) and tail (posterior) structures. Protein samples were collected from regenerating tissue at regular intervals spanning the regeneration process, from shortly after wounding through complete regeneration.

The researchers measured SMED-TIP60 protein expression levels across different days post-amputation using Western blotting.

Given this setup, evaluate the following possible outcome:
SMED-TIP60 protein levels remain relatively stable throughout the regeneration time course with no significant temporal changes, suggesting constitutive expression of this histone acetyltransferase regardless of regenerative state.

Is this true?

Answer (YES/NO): NO